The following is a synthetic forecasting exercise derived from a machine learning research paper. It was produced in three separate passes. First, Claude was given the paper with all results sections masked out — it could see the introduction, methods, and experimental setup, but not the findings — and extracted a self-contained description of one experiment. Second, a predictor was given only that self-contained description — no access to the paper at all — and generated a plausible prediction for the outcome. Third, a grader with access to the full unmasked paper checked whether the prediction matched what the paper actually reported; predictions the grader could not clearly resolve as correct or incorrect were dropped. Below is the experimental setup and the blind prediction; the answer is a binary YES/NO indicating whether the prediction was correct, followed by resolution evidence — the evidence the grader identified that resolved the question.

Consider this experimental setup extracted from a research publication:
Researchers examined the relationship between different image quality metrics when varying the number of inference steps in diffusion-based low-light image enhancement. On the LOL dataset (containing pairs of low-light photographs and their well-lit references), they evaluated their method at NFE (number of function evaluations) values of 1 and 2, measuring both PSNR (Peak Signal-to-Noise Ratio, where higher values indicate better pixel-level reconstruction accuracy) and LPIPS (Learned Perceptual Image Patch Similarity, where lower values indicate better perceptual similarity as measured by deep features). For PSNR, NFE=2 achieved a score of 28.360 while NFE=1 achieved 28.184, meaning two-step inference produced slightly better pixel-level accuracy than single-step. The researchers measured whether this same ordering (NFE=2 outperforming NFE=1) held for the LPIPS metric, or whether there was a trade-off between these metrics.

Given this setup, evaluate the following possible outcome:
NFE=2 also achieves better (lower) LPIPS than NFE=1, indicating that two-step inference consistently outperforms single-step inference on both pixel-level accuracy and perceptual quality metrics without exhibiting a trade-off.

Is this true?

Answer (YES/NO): NO